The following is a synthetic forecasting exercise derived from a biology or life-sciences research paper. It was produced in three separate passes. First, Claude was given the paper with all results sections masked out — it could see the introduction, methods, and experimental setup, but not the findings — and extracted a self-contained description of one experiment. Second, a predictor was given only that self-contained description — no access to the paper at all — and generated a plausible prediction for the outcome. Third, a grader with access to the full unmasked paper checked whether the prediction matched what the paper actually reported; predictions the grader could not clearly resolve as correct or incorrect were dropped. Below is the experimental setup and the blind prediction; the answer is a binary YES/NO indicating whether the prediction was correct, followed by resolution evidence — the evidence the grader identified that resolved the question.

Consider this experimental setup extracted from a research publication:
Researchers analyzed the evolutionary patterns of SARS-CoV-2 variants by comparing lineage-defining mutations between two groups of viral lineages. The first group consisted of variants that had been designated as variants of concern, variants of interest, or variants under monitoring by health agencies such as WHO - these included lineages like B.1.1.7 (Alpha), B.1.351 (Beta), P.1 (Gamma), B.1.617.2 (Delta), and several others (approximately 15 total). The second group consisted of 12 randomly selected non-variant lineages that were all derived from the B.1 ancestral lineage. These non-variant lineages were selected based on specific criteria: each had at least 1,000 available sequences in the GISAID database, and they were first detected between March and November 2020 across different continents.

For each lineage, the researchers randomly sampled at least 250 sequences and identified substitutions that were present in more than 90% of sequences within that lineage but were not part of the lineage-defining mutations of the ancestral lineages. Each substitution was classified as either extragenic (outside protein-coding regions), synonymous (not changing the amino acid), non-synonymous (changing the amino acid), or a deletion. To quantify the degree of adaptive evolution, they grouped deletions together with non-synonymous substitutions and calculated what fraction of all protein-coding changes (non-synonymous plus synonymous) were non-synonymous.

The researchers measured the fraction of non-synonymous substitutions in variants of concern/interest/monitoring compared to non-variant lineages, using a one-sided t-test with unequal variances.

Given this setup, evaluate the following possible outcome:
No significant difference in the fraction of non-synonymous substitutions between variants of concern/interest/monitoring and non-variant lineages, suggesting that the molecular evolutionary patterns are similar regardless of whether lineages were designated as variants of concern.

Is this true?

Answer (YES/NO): NO